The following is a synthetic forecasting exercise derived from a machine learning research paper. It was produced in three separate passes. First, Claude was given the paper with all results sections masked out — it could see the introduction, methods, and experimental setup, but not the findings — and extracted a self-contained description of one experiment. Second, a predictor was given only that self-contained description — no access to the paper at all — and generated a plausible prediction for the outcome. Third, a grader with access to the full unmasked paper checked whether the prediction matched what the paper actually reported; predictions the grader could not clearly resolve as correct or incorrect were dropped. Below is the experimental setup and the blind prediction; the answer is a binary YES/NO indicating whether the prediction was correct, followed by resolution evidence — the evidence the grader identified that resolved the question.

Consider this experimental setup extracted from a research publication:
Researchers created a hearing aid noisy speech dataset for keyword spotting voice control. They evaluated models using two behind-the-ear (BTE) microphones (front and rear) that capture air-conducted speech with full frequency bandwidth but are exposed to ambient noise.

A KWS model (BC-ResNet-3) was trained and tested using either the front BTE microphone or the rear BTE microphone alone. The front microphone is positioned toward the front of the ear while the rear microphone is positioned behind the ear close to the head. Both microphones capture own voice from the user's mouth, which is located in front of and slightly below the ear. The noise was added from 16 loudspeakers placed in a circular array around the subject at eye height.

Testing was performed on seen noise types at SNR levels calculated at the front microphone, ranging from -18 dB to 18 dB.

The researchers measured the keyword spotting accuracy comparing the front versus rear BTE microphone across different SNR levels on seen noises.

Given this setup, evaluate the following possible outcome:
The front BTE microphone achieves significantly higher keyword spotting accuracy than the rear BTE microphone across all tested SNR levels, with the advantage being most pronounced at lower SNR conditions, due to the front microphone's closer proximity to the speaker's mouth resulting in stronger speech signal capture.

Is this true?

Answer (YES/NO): NO